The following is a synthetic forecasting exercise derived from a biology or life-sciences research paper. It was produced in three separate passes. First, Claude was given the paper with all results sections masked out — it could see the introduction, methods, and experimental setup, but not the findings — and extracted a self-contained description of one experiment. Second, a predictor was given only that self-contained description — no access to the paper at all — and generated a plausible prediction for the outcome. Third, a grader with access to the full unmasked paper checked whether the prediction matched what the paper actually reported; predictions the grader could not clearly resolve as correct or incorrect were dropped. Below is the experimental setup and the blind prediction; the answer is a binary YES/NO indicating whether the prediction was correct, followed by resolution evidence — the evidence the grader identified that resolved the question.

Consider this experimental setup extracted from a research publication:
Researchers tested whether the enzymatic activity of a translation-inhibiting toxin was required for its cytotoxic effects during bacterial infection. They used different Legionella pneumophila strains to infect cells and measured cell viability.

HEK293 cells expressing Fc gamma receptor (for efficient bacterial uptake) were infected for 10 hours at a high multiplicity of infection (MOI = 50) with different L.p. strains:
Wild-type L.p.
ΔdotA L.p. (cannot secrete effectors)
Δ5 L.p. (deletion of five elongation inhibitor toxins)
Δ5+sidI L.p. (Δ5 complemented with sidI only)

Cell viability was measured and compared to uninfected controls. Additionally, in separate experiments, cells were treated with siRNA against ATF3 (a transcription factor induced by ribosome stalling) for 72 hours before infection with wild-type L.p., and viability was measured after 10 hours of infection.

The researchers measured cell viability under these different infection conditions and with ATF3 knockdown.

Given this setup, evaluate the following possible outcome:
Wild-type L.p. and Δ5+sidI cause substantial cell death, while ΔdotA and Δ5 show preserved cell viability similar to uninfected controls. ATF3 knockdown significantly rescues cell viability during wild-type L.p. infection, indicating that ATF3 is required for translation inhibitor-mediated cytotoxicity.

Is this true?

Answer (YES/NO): YES